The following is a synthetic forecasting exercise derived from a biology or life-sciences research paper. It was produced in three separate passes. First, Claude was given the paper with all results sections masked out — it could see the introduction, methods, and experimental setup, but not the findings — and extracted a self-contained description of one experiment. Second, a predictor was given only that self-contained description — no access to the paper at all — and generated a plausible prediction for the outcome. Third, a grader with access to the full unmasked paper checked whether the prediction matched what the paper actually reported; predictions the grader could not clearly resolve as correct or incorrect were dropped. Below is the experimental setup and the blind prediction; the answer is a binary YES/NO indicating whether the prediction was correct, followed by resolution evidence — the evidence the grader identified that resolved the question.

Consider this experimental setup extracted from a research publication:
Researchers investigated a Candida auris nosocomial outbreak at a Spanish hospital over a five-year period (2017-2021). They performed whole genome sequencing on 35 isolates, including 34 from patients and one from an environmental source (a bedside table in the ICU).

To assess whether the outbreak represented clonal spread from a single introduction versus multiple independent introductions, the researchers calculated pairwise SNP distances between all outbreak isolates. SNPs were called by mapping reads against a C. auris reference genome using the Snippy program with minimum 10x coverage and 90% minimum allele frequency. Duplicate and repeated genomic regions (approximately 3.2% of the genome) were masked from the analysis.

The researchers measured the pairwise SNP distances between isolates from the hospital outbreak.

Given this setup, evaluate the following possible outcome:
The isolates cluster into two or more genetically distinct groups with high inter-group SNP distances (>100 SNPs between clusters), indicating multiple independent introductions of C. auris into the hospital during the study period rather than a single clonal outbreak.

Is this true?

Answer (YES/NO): NO